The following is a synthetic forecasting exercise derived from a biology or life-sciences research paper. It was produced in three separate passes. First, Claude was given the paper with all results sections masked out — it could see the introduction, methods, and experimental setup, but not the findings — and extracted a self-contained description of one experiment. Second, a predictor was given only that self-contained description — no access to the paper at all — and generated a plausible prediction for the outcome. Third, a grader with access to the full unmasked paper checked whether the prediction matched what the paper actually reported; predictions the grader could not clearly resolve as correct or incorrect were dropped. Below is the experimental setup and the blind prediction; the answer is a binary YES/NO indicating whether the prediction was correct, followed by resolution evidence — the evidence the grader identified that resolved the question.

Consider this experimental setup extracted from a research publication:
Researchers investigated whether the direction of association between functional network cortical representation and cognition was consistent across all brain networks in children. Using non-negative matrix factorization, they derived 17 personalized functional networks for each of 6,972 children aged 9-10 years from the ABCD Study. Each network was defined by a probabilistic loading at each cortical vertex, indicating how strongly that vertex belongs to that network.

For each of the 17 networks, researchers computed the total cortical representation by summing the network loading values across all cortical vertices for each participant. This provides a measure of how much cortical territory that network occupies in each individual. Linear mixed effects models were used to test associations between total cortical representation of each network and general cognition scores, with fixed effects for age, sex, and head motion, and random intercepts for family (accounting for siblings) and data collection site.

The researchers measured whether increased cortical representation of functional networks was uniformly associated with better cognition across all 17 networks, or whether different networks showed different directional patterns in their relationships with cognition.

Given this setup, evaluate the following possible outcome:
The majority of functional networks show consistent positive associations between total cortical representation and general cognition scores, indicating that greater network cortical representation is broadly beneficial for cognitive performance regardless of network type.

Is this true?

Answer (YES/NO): NO